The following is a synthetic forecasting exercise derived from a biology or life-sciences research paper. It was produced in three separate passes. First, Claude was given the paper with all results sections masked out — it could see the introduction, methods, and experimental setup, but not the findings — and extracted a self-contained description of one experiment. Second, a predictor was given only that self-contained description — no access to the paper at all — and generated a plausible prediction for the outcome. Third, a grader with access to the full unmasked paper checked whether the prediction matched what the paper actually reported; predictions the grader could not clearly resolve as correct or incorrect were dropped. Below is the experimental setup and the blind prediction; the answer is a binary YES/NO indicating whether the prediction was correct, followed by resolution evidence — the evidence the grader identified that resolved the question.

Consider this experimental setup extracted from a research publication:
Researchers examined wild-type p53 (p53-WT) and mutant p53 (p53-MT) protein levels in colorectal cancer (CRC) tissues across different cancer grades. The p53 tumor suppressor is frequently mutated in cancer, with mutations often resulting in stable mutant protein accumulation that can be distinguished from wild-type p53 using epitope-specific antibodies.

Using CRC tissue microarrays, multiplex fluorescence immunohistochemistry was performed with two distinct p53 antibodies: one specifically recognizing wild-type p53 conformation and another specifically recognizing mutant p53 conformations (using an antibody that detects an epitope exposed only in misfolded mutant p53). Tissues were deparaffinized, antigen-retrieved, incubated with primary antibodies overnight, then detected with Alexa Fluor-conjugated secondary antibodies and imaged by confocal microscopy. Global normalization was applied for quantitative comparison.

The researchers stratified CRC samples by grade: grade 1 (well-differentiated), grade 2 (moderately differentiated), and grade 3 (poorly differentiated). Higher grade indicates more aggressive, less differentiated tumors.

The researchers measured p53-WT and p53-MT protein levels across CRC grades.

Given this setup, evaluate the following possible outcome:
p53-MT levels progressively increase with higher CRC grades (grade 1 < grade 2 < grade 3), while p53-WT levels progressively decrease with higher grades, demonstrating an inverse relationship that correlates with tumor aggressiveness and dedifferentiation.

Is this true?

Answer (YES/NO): NO